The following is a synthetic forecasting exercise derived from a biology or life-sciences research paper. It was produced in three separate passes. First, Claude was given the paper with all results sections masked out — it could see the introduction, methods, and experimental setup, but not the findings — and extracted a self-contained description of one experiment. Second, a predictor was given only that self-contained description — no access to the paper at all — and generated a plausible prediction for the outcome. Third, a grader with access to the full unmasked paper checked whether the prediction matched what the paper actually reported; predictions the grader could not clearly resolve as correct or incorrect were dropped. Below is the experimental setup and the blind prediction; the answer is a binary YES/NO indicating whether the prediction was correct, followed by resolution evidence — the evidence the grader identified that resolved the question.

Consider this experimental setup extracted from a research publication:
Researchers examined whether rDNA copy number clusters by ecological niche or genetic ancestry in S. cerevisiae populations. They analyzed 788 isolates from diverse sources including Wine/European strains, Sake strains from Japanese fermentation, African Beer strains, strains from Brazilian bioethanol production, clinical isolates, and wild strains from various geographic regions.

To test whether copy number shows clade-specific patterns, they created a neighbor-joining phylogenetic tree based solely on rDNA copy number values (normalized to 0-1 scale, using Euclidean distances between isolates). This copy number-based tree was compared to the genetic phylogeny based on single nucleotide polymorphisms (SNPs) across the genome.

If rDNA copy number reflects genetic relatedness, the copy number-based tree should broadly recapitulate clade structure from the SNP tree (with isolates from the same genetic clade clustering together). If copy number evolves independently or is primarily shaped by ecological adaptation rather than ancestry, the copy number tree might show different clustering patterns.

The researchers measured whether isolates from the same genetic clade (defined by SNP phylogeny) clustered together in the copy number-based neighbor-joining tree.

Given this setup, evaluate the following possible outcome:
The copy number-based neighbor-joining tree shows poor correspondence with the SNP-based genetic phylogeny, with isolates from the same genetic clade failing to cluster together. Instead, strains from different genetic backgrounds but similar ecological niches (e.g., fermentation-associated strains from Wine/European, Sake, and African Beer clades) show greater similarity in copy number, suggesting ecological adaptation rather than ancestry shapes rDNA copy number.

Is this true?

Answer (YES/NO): NO